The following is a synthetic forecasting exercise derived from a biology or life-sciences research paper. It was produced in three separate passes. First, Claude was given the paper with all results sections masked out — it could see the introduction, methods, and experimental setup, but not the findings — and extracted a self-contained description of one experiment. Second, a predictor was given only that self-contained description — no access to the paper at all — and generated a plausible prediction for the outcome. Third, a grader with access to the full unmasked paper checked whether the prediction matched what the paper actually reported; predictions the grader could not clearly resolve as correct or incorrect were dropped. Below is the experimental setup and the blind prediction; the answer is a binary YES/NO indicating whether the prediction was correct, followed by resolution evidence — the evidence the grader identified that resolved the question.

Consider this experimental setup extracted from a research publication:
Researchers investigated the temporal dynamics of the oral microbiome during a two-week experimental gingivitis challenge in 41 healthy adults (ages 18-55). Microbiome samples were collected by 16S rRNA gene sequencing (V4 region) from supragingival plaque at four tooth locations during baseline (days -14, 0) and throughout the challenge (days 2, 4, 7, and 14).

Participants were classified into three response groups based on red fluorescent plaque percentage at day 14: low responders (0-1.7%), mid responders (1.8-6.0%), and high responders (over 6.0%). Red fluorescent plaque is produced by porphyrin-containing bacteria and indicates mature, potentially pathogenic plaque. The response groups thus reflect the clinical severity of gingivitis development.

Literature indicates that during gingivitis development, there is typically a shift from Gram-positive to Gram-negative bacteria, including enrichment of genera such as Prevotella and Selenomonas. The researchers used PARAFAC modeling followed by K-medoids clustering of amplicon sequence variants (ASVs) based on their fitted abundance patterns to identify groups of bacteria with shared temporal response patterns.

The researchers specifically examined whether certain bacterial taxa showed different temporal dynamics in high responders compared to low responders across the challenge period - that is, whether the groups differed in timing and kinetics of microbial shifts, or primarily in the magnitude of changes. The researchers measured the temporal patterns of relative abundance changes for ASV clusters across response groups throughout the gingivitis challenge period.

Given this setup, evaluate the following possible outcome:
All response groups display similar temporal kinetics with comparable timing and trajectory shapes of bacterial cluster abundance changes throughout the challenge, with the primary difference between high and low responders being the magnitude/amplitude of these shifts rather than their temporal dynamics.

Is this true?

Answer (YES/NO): NO